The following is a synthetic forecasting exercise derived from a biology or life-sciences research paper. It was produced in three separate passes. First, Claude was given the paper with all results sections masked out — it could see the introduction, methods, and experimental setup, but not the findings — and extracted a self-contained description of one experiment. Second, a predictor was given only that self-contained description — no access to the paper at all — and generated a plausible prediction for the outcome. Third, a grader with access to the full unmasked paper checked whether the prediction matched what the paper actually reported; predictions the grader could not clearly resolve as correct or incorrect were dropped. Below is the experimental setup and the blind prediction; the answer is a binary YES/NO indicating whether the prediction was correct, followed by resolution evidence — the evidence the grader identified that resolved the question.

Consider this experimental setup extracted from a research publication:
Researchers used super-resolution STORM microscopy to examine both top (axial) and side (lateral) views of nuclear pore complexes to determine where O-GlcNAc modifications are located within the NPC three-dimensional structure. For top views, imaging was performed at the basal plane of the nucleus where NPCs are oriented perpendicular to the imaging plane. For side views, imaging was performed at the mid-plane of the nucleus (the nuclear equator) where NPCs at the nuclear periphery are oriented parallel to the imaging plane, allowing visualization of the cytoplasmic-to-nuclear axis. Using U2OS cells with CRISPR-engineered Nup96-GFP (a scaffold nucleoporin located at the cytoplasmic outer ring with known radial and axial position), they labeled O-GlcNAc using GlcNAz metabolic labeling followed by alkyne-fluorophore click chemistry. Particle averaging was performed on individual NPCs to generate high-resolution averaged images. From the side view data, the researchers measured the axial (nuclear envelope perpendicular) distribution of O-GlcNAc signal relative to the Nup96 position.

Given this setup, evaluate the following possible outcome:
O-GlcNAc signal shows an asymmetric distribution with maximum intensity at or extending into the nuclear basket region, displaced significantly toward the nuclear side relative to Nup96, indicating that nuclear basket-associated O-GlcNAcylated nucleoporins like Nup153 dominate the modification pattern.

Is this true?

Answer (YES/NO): NO